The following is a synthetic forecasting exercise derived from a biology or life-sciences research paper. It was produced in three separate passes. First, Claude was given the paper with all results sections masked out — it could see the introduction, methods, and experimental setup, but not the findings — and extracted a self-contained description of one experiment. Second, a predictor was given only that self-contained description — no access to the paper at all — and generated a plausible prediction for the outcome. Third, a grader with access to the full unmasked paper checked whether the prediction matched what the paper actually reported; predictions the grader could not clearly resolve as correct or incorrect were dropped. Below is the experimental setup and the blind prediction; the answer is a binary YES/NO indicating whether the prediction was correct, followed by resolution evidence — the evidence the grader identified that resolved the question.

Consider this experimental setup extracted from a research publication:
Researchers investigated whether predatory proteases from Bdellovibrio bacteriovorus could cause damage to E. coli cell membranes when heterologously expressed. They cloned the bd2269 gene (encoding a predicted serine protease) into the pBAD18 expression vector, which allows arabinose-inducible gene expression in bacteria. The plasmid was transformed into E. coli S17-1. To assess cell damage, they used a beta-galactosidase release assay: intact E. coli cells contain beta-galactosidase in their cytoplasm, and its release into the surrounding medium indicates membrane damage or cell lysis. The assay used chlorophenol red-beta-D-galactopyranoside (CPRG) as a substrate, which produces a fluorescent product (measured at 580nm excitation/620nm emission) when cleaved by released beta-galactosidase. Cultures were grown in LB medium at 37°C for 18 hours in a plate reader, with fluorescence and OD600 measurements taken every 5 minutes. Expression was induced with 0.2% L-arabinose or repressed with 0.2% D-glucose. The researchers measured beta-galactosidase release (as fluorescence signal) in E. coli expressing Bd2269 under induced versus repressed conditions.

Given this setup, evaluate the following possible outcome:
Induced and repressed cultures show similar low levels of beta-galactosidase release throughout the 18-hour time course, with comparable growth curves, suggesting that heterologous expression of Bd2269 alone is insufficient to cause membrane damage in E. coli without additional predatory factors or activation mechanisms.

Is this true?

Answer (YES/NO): NO